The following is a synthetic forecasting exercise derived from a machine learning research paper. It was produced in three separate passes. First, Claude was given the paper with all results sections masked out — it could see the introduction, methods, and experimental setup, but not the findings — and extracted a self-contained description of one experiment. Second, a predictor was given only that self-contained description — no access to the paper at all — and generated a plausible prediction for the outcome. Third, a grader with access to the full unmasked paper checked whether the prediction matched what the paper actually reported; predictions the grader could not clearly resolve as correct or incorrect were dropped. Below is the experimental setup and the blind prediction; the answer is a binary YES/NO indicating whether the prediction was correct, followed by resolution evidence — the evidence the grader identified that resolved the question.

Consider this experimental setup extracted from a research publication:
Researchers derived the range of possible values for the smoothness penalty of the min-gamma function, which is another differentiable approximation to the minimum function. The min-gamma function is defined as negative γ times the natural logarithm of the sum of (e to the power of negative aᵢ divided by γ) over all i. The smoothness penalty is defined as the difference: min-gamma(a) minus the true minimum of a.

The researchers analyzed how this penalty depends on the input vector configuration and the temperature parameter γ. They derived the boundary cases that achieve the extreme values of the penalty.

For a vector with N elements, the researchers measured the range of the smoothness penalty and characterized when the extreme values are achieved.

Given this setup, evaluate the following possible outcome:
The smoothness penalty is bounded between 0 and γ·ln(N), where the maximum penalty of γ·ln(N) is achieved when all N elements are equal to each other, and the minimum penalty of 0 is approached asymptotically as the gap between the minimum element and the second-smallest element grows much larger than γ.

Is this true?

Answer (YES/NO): NO